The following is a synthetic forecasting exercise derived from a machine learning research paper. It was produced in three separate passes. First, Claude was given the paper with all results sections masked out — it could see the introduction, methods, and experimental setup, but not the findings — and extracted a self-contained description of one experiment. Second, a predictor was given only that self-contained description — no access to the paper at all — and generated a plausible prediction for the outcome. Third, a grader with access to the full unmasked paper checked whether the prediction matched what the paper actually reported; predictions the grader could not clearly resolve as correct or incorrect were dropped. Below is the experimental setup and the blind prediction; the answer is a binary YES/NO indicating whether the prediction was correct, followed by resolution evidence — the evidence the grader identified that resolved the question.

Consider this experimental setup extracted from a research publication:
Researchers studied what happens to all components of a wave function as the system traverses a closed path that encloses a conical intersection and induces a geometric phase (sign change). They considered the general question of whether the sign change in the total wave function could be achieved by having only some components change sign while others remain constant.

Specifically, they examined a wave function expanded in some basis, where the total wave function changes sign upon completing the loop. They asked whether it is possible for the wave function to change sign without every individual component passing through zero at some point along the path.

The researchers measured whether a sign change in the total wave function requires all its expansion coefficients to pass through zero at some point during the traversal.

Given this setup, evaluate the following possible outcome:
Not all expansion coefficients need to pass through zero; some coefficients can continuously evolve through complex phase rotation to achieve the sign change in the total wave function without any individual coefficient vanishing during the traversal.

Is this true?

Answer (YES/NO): NO